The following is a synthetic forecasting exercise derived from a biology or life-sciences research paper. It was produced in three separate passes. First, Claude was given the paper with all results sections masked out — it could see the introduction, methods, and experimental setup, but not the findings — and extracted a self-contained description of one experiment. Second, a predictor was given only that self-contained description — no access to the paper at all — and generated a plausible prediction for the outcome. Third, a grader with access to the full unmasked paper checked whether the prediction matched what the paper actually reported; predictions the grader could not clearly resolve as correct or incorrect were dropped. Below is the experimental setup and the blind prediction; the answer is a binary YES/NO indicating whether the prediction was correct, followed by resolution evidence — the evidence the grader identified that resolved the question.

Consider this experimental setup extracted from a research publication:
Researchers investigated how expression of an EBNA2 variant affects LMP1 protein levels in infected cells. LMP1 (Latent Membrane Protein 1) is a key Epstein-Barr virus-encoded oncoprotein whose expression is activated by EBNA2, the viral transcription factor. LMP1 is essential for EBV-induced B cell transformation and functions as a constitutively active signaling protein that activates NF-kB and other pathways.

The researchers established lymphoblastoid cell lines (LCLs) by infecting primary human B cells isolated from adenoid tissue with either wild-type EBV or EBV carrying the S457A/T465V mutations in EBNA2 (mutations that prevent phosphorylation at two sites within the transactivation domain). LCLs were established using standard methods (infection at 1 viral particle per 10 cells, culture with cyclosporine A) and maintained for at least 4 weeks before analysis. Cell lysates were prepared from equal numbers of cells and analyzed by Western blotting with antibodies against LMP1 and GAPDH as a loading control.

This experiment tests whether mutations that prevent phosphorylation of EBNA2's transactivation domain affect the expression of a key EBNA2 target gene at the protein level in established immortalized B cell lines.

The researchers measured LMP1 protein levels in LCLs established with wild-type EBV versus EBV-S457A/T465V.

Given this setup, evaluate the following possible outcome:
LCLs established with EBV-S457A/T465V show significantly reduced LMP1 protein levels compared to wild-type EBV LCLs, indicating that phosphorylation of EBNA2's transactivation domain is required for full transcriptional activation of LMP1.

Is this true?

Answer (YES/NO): NO